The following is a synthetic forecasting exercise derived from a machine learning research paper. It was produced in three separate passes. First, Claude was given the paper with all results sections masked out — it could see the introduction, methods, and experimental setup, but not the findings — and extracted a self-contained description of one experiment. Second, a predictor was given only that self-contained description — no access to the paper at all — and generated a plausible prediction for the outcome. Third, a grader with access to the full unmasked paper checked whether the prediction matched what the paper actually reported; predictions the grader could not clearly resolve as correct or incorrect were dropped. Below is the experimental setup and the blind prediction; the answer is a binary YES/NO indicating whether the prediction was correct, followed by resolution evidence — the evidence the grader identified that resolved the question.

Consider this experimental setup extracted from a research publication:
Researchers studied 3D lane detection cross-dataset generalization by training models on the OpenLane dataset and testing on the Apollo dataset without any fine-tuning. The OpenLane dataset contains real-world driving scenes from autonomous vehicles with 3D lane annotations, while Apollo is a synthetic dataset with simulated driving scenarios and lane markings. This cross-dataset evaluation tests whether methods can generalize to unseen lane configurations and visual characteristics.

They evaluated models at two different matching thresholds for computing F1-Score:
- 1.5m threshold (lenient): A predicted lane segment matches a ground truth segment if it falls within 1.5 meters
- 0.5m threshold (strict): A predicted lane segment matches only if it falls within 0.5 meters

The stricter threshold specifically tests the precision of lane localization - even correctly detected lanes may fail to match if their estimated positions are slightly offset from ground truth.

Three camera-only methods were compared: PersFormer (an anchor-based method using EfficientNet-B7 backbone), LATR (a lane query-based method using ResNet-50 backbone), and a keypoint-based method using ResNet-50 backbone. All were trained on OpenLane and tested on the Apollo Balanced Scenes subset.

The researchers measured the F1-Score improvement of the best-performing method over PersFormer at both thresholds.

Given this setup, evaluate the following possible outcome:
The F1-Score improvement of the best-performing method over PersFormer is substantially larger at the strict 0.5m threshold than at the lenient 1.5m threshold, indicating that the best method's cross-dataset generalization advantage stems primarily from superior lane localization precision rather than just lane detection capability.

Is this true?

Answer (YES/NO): YES